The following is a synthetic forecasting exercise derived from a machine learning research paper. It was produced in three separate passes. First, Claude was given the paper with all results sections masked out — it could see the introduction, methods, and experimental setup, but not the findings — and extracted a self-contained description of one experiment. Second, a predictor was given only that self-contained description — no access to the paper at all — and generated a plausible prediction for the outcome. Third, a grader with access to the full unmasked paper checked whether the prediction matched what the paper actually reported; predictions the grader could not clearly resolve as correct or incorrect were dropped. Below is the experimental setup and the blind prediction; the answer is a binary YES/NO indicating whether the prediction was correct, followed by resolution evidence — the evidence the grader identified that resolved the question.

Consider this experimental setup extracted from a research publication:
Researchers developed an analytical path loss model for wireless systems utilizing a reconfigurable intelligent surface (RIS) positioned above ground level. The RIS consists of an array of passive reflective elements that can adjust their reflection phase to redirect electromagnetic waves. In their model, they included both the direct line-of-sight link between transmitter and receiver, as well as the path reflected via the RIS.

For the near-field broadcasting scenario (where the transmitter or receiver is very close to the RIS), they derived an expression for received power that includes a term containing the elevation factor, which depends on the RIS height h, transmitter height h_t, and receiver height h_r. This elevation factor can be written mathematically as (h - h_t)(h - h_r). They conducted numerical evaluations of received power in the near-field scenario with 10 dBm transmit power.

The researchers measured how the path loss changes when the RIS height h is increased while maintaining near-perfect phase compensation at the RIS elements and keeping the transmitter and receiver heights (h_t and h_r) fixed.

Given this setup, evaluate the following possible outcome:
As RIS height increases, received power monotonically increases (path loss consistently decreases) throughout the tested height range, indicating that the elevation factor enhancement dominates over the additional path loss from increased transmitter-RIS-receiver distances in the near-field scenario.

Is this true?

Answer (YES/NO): NO